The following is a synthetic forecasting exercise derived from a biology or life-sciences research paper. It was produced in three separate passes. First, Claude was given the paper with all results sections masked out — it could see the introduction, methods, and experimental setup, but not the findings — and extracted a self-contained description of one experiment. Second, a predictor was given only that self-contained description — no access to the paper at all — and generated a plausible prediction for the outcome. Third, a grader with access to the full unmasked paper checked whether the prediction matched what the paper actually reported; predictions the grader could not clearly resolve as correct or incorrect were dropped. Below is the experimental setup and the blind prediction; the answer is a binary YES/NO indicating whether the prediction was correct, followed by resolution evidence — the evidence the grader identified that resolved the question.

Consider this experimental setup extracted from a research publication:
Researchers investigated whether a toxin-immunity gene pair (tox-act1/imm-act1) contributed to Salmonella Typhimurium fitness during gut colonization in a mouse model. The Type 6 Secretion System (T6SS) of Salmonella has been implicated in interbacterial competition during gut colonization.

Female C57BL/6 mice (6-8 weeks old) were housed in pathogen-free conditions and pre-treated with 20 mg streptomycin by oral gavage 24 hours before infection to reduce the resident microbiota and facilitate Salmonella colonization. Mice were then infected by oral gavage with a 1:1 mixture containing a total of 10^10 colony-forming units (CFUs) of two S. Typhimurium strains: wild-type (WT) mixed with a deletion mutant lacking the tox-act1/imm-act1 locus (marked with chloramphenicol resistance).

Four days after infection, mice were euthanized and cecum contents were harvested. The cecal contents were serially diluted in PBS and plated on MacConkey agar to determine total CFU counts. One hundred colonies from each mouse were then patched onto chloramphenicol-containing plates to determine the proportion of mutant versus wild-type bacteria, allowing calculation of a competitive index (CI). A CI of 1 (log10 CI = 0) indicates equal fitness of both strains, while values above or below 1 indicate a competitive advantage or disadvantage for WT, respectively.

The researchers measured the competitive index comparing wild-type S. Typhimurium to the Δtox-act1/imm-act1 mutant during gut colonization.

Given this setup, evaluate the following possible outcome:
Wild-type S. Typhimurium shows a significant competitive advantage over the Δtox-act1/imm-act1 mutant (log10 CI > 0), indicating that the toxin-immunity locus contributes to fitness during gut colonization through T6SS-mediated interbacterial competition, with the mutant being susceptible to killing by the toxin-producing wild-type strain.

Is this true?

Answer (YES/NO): YES